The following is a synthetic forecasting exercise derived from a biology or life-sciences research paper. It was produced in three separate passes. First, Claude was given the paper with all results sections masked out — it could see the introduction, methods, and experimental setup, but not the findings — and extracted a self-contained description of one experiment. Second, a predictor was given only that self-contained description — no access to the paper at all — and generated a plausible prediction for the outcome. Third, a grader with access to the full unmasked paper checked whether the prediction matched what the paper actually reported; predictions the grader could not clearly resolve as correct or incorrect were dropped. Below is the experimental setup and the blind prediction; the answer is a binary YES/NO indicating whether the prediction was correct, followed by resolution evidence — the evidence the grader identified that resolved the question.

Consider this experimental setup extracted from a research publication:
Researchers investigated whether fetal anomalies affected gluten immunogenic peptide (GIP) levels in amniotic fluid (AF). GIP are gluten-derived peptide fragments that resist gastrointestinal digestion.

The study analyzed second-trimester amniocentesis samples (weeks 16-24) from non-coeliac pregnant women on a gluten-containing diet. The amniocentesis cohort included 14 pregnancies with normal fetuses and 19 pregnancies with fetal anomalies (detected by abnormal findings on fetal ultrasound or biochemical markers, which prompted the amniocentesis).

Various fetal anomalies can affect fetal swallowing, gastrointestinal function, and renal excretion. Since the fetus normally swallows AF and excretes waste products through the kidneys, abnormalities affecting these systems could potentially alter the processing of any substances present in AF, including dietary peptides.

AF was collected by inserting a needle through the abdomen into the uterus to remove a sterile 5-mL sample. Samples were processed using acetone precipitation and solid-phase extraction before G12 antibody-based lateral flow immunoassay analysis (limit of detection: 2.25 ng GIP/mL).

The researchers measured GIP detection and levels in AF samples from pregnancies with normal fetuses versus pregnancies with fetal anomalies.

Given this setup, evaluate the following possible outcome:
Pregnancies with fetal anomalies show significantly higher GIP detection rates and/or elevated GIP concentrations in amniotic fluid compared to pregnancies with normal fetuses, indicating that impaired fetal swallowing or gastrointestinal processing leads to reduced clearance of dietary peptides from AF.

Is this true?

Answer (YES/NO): NO